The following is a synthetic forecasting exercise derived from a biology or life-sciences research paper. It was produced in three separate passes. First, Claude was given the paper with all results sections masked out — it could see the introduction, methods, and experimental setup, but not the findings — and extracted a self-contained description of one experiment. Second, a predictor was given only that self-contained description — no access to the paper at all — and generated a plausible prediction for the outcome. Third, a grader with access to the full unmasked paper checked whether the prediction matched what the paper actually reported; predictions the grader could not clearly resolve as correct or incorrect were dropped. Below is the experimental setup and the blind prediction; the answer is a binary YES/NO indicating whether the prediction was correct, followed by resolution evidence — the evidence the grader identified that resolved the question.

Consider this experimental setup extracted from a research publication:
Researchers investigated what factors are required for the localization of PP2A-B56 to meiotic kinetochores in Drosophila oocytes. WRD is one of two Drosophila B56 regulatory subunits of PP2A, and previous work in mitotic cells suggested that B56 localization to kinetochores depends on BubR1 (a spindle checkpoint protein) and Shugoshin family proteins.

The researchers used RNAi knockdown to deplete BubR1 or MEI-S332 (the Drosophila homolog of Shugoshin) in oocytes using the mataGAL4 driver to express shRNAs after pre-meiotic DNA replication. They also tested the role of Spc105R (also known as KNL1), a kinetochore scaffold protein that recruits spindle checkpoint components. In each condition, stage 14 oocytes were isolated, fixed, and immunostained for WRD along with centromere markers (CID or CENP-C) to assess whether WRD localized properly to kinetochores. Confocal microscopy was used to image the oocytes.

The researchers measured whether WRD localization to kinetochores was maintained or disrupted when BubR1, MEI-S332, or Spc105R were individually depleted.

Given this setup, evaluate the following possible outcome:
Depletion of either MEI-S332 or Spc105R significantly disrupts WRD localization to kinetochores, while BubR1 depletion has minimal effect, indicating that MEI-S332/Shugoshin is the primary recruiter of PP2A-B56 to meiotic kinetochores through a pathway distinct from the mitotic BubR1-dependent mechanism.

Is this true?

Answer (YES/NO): NO